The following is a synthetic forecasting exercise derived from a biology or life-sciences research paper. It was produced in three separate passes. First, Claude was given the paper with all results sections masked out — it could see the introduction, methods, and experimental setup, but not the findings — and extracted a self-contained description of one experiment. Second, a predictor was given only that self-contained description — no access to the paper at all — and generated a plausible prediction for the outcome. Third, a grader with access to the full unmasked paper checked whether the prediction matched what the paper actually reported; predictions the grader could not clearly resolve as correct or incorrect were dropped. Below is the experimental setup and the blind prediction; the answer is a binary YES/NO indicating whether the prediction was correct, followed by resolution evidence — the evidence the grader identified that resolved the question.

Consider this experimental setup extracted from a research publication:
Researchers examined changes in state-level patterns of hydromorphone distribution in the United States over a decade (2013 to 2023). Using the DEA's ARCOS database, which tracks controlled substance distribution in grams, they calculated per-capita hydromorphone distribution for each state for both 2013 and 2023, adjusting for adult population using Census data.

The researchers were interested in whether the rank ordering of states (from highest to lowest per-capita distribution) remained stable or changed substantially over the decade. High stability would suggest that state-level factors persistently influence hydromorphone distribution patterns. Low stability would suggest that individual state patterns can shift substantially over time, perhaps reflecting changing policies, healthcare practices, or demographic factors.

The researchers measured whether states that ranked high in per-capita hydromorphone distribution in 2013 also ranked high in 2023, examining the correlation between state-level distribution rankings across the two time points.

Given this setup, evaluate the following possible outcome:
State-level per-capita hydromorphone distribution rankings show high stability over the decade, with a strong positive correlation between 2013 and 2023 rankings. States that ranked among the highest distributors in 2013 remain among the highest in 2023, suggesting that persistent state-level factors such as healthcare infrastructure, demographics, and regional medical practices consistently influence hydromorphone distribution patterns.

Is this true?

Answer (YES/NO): YES